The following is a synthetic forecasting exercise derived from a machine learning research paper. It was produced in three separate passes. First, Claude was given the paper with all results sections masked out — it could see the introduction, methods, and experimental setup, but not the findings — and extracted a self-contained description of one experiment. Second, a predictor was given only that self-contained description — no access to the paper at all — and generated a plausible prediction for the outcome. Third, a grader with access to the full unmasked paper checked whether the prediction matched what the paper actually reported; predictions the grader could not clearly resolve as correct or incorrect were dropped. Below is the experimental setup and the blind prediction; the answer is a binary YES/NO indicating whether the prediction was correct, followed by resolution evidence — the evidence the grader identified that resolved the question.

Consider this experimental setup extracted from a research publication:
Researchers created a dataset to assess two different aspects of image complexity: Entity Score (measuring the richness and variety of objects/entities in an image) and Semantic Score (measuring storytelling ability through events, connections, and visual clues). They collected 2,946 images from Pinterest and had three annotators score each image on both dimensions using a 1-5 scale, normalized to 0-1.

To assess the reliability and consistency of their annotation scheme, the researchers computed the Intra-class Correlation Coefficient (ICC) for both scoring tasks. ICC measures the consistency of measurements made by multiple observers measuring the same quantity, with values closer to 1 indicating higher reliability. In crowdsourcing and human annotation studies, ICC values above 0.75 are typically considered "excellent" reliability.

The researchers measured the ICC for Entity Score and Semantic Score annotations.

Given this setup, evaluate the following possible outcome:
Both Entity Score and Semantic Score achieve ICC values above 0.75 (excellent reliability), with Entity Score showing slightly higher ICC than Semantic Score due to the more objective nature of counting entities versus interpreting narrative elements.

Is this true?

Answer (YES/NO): YES